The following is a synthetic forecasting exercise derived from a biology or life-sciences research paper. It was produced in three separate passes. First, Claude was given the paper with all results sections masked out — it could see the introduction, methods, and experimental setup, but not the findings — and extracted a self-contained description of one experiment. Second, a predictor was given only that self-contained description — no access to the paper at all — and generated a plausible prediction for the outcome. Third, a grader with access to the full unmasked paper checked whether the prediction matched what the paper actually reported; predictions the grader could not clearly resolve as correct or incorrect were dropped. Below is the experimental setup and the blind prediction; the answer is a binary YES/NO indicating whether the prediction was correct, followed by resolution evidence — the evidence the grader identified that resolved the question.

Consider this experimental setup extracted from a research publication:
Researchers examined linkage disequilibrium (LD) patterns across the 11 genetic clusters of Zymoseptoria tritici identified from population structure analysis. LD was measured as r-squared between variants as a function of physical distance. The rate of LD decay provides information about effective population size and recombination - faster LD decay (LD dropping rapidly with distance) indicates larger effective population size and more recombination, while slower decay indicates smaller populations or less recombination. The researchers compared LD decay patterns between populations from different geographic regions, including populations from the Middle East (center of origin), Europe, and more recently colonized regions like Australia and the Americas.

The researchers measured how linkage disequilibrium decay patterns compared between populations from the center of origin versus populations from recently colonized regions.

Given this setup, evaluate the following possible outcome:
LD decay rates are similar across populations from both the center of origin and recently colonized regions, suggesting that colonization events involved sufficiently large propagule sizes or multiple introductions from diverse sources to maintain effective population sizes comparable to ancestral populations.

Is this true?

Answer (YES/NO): NO